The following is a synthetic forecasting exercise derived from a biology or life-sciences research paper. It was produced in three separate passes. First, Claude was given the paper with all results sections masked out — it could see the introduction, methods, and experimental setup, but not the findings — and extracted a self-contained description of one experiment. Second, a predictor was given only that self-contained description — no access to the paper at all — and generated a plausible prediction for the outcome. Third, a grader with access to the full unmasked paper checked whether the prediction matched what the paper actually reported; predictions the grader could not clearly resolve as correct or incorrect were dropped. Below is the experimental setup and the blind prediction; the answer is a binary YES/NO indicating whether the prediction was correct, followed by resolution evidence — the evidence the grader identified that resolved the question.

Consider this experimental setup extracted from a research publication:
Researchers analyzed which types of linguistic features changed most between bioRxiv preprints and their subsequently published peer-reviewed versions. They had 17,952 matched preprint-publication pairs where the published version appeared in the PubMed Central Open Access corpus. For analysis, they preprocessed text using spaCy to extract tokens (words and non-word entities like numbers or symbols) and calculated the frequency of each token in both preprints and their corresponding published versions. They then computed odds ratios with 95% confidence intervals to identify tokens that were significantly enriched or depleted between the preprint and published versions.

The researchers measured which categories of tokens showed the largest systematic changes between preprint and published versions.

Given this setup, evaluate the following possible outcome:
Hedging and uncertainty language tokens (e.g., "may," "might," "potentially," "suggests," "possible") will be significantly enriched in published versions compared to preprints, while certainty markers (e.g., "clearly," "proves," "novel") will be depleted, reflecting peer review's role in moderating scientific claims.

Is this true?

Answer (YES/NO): NO